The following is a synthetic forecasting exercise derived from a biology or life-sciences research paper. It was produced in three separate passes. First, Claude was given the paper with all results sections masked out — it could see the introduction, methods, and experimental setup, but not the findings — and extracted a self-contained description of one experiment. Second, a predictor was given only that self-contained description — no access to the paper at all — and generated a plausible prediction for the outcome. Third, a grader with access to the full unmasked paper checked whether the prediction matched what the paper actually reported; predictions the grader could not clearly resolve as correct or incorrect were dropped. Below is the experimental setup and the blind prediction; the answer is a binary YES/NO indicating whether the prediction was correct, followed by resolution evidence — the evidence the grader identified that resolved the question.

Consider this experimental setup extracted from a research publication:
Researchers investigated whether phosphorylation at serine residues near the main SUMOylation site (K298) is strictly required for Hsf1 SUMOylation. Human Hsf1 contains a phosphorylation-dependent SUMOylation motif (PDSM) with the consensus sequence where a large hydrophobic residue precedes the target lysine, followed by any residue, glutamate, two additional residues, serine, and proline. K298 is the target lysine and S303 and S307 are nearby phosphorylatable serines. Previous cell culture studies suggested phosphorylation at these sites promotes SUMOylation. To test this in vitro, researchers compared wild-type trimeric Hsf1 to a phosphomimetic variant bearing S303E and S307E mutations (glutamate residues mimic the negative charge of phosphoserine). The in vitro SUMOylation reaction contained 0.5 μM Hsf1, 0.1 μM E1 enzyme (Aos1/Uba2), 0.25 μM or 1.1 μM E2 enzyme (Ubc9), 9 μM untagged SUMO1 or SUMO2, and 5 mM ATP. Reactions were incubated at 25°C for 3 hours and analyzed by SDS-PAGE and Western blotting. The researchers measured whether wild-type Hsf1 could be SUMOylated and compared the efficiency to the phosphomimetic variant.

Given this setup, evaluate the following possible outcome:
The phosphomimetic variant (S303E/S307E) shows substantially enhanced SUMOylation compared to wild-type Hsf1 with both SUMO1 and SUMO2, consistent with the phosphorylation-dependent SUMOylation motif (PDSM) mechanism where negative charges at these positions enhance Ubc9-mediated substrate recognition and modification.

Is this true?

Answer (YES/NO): NO